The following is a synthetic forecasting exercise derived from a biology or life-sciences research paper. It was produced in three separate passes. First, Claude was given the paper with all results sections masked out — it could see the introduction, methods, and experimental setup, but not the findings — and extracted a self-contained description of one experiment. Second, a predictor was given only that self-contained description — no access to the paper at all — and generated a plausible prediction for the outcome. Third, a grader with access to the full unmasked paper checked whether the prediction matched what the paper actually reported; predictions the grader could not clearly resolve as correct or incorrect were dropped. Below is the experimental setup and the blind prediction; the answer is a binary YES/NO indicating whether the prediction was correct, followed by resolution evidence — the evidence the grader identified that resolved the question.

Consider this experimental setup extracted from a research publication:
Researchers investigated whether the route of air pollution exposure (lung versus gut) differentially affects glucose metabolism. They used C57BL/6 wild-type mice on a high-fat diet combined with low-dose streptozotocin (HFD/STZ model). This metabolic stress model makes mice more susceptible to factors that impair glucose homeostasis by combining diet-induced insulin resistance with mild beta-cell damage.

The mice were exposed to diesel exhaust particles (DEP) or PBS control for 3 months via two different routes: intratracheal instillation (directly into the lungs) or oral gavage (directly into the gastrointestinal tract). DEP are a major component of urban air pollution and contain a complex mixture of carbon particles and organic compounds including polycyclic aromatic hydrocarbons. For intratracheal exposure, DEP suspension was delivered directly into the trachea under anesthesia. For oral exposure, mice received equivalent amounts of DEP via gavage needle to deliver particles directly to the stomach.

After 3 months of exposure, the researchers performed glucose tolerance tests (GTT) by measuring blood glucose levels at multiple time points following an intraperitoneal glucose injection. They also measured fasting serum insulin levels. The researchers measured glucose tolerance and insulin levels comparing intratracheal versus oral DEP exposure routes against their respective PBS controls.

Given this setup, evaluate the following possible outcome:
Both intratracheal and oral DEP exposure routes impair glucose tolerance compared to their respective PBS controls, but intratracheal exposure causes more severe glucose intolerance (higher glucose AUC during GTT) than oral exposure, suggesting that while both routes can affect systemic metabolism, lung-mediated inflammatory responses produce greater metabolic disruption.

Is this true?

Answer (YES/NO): NO